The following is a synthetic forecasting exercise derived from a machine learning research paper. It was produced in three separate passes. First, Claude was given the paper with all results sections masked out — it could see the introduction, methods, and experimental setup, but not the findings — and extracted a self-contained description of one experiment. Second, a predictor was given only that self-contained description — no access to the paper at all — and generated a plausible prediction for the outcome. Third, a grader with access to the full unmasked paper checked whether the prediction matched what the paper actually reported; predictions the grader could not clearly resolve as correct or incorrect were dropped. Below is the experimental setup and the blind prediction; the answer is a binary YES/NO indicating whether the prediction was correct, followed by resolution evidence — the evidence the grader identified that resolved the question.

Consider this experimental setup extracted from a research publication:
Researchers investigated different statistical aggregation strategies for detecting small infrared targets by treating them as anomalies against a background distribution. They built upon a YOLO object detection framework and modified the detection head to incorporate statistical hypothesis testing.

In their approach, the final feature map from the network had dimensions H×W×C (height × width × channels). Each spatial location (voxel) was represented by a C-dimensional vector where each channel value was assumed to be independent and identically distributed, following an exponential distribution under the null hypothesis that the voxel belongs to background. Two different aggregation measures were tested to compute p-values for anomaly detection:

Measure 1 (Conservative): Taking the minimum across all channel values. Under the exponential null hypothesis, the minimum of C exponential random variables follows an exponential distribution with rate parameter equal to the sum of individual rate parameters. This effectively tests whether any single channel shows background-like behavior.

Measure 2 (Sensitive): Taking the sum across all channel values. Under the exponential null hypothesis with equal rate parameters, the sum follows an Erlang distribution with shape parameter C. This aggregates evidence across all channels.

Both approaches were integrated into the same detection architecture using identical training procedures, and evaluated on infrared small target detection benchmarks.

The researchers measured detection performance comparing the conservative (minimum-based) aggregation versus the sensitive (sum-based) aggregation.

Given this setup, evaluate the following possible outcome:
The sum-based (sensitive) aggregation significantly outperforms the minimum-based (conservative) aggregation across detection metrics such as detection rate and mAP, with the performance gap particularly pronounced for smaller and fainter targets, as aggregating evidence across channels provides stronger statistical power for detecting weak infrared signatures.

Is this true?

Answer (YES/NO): NO